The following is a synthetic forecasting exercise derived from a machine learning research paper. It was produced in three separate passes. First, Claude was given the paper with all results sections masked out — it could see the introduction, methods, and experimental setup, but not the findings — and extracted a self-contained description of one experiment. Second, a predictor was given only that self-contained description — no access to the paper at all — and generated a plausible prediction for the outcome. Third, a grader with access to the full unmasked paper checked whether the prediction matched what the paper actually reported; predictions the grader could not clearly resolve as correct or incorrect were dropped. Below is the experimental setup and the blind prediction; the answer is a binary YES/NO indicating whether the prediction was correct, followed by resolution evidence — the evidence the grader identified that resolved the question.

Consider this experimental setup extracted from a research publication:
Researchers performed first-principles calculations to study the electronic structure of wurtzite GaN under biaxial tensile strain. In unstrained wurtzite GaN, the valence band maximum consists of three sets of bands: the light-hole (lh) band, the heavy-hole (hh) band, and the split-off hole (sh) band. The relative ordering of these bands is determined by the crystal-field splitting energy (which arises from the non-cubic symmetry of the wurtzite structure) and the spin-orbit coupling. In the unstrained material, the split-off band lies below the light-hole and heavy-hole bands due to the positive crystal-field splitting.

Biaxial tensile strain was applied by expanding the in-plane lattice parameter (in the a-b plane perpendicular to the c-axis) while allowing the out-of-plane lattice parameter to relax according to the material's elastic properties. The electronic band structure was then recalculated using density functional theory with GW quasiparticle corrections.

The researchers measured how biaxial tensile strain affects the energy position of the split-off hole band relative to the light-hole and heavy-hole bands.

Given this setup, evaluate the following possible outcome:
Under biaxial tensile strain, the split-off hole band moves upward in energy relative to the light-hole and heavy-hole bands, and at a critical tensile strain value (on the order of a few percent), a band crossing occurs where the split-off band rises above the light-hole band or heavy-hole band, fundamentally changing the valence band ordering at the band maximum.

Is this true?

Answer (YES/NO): NO